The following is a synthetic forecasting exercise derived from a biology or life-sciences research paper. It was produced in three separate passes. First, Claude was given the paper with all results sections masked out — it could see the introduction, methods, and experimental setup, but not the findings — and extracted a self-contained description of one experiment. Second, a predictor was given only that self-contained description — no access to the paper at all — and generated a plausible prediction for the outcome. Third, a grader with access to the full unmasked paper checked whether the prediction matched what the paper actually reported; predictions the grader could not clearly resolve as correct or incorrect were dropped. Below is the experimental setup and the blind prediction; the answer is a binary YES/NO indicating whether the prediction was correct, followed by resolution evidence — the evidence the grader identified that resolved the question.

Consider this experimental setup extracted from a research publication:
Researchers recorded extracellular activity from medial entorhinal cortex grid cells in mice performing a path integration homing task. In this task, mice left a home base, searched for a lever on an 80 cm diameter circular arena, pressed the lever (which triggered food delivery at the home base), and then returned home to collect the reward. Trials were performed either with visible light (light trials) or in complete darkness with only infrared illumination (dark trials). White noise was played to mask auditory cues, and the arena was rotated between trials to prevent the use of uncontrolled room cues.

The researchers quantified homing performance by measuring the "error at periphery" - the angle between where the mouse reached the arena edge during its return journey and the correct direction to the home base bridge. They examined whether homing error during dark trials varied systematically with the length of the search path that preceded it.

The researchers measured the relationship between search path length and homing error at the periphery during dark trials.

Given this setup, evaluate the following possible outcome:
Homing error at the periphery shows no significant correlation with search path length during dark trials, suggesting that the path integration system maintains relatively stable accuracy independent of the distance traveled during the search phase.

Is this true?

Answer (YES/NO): NO